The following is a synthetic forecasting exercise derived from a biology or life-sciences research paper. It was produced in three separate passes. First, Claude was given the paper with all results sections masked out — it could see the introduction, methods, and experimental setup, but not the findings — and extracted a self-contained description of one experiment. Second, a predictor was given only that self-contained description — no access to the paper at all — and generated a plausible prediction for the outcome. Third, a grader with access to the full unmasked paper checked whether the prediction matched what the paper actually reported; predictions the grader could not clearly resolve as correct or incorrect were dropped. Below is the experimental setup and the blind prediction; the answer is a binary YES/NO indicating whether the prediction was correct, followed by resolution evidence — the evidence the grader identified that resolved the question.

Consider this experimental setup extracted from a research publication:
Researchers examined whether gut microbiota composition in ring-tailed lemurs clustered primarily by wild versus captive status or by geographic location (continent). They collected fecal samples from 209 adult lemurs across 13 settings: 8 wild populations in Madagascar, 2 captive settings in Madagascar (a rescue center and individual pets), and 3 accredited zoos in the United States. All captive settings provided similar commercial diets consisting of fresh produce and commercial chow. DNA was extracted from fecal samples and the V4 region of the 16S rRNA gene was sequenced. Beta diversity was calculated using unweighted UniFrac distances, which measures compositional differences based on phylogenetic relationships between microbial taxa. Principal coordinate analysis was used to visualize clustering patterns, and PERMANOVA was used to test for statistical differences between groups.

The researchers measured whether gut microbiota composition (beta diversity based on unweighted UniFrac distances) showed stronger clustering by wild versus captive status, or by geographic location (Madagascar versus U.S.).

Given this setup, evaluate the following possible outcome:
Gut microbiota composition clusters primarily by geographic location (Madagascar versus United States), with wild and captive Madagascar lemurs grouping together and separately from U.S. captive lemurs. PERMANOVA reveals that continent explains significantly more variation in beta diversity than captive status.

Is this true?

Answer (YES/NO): NO